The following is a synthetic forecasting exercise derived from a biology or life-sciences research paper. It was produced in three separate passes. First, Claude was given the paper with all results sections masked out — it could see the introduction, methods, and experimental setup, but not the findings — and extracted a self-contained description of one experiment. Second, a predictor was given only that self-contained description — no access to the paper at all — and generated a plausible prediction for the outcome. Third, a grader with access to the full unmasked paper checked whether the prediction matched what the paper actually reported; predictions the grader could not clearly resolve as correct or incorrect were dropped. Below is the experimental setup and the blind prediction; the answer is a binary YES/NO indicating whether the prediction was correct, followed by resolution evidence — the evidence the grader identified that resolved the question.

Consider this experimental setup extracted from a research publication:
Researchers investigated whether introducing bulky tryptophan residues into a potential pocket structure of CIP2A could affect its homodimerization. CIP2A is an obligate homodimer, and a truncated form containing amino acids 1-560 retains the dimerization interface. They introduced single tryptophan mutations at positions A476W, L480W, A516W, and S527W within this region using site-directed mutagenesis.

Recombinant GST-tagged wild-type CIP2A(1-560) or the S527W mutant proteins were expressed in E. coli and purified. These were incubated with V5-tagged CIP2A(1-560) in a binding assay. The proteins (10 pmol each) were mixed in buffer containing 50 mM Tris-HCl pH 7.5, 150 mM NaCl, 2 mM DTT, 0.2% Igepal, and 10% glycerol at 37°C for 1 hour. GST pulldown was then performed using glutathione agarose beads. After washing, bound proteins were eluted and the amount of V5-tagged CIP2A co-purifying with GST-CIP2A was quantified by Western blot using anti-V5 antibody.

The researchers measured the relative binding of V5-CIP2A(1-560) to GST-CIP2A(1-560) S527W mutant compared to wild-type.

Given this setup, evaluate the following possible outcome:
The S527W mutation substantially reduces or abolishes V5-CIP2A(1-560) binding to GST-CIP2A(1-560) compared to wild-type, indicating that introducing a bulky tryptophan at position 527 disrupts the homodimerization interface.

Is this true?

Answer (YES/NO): NO